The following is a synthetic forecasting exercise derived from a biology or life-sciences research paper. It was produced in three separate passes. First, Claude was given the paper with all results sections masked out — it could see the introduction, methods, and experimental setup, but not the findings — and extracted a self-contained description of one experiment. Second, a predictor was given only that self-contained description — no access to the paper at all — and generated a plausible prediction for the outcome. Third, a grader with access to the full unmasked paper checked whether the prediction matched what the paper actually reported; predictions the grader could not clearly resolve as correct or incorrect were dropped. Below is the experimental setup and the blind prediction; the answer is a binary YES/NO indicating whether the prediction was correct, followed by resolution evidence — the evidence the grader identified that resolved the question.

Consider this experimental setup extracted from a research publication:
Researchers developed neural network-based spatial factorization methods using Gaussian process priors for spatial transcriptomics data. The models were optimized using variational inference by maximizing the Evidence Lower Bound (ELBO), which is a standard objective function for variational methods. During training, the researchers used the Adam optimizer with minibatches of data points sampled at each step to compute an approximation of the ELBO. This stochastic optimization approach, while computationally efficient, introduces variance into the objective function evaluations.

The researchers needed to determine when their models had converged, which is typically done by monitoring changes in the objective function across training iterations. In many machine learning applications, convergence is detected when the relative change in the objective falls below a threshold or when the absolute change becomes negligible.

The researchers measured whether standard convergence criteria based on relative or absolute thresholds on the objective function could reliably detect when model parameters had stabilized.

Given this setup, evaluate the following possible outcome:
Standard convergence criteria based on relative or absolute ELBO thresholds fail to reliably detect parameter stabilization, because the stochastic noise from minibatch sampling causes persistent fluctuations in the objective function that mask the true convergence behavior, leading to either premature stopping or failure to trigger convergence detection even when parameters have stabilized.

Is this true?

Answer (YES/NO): YES